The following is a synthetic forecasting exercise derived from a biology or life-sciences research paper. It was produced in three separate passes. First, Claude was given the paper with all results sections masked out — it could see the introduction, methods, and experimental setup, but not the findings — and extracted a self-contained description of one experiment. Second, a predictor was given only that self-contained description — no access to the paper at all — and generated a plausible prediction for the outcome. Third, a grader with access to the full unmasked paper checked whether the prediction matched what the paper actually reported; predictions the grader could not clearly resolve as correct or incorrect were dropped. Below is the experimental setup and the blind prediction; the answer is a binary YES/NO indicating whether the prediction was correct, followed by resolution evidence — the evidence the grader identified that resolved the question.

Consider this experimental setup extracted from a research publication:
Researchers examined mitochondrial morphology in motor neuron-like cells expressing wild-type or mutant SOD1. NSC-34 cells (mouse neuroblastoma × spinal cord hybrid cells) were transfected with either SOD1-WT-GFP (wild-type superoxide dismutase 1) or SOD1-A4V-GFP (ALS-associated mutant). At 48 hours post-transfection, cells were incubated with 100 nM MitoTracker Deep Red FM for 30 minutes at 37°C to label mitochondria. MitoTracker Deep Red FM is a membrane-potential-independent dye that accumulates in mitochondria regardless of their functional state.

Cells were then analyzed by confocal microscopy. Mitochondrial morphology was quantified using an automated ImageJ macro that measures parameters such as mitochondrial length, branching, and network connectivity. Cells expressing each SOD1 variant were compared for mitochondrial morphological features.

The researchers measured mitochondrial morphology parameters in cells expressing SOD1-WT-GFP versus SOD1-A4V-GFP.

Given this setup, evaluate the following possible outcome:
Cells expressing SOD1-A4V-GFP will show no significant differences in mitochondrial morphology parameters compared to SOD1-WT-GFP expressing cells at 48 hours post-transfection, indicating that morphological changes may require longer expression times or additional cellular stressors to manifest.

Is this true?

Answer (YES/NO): NO